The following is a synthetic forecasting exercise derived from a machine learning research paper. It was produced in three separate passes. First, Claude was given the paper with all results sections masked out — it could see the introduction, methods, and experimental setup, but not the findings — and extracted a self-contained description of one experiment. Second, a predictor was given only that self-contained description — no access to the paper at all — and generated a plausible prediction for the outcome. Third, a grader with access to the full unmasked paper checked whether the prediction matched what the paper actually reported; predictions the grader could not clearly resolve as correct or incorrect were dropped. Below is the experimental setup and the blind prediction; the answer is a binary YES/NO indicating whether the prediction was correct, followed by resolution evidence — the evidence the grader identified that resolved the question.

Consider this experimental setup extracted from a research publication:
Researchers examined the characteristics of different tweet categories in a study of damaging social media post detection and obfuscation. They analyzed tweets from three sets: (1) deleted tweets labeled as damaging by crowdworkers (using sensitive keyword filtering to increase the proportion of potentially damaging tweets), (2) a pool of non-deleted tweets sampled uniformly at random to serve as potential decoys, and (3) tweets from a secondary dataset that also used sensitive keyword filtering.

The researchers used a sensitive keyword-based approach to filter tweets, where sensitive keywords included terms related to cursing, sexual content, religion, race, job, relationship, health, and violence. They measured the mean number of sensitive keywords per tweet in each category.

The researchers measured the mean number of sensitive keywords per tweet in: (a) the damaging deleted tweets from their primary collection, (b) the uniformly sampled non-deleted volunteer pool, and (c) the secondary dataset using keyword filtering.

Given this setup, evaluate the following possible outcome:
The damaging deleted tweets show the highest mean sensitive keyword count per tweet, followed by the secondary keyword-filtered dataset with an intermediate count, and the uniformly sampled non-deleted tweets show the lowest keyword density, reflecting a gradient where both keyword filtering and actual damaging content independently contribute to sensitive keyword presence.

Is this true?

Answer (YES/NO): YES